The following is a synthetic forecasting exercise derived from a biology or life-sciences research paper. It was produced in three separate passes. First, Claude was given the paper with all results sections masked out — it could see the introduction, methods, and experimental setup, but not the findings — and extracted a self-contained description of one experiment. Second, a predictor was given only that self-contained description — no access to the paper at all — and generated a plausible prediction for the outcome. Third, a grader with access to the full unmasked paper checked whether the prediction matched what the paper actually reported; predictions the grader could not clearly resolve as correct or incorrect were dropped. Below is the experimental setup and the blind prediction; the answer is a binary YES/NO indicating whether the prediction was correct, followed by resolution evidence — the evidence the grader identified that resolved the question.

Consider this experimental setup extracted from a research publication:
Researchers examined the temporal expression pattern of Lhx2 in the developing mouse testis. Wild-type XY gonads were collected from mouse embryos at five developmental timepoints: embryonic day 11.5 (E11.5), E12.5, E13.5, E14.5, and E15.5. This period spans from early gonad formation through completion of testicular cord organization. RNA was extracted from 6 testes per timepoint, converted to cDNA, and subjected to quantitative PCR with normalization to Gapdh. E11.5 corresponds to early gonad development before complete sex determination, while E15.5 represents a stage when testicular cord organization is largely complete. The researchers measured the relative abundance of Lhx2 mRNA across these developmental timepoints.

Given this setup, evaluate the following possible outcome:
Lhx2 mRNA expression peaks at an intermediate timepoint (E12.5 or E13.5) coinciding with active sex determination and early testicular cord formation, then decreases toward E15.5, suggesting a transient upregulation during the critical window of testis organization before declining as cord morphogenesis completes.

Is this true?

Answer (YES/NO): NO